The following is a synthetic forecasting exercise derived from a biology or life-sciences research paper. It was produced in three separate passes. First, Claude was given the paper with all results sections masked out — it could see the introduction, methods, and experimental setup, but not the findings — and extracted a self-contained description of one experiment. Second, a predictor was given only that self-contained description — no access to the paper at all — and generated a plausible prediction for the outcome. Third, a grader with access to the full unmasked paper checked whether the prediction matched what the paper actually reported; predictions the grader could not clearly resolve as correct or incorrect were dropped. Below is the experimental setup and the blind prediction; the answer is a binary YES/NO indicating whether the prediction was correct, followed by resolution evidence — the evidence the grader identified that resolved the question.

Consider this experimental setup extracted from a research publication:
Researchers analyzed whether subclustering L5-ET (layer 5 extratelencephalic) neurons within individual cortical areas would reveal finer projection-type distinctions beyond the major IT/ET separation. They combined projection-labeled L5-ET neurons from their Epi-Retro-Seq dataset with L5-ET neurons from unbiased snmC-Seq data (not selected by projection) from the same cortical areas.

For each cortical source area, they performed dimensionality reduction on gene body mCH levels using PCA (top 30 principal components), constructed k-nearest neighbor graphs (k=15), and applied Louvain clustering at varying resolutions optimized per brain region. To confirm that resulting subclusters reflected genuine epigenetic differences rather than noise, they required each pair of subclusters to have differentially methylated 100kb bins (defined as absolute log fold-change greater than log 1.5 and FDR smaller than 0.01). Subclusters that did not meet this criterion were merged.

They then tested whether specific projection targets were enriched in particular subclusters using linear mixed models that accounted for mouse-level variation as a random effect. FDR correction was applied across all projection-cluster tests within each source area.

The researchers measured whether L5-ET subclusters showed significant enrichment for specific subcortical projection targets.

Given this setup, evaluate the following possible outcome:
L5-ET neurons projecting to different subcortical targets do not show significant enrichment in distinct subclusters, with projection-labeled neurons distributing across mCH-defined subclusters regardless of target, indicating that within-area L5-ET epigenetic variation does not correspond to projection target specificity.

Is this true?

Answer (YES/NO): NO